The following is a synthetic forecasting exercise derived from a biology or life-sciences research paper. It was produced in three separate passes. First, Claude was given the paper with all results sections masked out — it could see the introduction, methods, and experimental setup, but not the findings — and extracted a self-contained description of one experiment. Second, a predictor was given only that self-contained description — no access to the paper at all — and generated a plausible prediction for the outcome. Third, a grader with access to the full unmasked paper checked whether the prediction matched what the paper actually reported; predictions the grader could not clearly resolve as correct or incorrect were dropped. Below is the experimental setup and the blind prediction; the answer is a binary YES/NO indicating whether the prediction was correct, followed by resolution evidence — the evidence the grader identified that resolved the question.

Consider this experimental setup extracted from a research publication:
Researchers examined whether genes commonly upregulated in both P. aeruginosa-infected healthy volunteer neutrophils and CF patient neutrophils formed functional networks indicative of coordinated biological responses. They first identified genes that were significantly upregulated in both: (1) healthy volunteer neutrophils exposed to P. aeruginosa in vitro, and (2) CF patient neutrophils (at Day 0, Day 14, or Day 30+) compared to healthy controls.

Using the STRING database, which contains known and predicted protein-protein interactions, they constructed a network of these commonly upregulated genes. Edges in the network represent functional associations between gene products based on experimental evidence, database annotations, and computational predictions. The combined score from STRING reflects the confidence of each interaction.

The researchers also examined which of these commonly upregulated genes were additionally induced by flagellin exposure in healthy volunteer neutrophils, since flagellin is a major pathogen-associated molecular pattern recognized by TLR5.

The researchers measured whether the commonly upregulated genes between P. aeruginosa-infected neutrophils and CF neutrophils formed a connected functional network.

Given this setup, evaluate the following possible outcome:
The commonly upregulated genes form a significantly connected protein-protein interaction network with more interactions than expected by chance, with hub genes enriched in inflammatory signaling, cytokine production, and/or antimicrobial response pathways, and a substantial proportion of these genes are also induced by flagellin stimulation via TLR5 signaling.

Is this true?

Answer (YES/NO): YES